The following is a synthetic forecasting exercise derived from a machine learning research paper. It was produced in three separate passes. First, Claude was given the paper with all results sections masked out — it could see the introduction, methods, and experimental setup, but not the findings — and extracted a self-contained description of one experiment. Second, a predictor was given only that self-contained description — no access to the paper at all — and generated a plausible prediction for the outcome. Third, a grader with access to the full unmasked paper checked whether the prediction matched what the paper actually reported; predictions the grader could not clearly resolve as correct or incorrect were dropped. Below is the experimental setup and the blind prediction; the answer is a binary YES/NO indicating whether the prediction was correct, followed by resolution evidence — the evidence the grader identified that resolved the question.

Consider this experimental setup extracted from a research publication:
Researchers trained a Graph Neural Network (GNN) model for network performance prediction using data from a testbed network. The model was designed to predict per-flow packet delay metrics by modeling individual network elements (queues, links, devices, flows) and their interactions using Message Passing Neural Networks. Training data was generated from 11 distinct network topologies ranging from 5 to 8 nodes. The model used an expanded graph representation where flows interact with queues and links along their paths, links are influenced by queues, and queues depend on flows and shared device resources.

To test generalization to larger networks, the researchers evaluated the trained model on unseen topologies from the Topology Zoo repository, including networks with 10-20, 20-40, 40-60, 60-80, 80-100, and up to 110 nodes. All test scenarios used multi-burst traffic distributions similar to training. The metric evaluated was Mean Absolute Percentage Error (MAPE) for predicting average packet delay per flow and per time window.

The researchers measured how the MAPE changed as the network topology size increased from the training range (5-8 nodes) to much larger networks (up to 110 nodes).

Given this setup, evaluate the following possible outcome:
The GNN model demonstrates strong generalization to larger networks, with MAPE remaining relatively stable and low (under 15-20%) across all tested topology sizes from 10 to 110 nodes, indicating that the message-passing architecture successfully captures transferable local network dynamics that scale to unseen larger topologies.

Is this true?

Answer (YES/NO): YES